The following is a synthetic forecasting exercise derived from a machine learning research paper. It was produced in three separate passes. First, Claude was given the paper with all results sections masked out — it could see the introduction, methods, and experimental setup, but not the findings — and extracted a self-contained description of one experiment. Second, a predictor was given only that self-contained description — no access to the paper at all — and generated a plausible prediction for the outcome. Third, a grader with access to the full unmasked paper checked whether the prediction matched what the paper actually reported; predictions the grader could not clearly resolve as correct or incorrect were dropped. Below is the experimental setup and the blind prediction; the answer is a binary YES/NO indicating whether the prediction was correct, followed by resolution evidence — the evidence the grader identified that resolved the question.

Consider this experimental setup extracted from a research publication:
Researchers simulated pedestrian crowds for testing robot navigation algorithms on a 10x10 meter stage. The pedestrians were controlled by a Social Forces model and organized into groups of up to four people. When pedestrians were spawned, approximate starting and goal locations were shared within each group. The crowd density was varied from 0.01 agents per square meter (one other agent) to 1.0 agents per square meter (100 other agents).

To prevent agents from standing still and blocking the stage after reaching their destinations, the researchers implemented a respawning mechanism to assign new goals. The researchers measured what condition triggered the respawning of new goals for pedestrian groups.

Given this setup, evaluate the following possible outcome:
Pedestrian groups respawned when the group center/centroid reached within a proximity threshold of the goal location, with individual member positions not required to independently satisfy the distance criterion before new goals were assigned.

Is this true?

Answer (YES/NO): NO